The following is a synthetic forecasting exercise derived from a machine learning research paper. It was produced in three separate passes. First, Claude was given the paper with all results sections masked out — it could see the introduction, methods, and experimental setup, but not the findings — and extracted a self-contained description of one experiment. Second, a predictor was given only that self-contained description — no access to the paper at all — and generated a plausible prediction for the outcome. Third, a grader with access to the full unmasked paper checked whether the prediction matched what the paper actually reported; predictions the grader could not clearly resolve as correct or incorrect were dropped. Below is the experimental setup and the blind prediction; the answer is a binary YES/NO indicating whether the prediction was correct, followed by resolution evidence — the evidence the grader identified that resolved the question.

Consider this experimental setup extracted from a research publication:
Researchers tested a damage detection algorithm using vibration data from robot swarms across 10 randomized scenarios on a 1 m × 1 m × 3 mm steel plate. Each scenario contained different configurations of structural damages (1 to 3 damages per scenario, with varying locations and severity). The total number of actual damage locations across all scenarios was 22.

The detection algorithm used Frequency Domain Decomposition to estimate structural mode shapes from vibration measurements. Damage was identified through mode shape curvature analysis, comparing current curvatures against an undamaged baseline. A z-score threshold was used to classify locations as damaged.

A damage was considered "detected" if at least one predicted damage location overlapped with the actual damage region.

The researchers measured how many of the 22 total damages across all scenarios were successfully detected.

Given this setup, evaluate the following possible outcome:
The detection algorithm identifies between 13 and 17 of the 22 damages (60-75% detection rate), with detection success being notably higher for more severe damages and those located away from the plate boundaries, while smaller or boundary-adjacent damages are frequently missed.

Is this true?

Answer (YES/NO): NO